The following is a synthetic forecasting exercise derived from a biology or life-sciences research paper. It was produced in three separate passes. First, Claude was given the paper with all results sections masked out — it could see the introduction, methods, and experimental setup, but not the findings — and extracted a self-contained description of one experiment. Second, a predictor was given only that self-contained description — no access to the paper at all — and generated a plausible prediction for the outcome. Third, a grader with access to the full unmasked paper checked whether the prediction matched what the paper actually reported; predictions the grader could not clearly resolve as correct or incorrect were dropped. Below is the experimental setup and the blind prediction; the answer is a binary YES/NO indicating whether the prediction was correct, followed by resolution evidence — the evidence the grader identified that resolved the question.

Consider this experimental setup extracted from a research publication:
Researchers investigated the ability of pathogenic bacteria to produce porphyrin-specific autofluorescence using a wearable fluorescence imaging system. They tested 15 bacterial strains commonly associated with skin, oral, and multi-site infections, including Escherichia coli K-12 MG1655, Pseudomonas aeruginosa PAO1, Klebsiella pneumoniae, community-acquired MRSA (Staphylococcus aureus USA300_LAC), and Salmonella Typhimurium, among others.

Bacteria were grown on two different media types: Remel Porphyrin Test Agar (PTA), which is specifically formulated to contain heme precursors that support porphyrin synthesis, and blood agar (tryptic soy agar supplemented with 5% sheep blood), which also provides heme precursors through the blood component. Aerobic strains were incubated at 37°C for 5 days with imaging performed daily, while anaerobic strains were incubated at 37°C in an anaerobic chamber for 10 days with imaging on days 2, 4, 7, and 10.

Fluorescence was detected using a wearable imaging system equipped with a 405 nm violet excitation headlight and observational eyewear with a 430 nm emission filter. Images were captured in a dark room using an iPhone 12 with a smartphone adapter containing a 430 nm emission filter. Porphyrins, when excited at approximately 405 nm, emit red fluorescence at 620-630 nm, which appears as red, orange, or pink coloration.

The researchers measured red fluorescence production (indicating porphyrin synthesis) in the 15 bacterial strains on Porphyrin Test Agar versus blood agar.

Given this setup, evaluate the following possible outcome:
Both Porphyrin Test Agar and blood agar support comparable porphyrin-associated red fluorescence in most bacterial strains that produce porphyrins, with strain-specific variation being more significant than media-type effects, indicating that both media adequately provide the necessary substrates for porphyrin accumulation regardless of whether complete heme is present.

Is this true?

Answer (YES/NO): NO